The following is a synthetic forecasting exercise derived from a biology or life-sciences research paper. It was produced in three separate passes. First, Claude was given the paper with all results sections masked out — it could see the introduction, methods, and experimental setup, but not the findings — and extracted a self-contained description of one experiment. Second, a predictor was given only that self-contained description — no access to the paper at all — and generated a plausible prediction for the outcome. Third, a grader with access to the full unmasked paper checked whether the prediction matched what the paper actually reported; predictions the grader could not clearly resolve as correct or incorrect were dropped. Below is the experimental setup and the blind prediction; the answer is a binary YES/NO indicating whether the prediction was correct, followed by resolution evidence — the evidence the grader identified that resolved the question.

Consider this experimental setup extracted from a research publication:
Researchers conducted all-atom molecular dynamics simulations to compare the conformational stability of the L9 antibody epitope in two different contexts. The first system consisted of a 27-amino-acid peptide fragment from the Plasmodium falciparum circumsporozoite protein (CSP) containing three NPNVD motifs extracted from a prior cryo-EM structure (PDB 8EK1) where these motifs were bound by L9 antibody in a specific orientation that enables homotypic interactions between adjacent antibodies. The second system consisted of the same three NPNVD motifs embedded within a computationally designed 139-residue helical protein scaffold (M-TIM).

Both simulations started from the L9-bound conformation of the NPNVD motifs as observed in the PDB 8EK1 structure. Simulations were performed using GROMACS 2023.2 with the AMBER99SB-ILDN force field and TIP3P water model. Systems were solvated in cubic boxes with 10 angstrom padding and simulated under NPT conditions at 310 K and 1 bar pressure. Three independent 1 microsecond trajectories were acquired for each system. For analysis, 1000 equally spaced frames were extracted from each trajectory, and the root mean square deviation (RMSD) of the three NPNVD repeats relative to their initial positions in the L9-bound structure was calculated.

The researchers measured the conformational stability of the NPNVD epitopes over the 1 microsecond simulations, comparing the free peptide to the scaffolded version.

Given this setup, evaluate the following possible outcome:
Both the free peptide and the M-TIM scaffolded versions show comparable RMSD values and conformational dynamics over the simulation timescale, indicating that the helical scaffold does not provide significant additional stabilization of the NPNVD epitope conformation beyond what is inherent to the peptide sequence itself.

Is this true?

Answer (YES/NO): NO